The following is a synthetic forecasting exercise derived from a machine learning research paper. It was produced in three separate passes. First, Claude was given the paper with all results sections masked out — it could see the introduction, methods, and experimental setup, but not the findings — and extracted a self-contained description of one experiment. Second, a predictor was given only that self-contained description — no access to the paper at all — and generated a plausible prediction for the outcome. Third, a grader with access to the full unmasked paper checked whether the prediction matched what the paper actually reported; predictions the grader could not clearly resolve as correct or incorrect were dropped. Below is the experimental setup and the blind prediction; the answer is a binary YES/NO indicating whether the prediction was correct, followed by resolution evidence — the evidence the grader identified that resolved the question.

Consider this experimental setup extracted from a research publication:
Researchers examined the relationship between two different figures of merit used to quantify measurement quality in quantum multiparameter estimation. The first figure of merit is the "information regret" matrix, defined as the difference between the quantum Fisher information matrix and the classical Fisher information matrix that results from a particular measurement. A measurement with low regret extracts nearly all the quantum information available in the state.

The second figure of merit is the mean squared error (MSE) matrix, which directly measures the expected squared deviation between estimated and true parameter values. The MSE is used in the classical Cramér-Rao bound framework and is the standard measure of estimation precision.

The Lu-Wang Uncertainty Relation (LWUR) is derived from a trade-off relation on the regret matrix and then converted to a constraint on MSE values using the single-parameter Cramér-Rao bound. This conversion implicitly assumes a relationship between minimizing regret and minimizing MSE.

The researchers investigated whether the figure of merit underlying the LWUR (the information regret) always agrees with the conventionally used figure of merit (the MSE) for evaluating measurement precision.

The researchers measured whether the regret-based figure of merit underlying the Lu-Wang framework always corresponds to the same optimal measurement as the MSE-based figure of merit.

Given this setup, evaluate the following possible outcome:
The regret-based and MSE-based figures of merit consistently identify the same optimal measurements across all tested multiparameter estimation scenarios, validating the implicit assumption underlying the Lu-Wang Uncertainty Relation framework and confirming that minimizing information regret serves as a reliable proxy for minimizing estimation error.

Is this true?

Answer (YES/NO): NO